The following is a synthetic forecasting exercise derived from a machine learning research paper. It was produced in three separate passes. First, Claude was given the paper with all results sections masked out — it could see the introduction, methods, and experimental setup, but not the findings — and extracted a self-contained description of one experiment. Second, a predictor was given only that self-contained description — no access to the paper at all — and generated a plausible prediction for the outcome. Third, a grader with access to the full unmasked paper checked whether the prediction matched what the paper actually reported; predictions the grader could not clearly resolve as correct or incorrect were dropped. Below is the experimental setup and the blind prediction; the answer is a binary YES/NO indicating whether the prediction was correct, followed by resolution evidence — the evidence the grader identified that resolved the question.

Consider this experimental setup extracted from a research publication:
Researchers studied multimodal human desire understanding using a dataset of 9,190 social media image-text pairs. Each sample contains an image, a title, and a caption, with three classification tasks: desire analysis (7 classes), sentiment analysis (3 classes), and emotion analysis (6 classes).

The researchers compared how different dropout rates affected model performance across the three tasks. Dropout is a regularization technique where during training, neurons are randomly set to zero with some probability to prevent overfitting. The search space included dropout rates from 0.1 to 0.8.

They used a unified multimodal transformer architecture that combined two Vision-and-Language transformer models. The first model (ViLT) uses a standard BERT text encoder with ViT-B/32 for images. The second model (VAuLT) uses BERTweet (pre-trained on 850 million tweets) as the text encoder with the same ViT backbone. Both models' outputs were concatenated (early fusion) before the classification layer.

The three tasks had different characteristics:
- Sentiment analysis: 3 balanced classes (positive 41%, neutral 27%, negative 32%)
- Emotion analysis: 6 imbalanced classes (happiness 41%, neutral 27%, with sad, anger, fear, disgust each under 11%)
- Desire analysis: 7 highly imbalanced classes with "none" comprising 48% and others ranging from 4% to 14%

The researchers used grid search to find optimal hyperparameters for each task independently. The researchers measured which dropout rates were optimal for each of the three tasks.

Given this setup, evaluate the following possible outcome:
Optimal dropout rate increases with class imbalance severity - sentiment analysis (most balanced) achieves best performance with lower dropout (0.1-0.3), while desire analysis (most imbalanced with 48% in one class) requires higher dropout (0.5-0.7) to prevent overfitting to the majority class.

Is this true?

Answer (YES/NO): NO